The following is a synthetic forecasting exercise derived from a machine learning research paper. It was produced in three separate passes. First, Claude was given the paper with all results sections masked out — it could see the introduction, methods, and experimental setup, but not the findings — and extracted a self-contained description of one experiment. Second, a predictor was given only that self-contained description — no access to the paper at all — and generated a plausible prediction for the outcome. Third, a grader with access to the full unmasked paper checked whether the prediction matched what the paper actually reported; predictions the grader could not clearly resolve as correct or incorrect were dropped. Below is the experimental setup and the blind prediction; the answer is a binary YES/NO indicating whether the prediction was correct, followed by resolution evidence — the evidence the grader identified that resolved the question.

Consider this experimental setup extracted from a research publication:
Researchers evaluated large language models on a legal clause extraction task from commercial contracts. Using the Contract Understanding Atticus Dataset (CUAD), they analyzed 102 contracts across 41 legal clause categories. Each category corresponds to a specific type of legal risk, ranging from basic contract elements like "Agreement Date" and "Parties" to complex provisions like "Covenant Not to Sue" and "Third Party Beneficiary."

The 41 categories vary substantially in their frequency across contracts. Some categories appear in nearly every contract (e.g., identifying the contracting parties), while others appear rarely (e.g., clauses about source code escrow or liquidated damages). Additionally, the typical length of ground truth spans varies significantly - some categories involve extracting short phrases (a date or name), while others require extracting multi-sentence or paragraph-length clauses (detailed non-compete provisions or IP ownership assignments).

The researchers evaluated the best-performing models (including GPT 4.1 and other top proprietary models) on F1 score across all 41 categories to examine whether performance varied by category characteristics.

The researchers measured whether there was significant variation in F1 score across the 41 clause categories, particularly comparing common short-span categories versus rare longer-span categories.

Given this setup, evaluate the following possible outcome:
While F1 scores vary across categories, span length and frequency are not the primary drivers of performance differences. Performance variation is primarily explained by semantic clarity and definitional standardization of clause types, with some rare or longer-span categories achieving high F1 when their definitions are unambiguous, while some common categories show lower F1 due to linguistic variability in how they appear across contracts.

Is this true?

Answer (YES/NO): NO